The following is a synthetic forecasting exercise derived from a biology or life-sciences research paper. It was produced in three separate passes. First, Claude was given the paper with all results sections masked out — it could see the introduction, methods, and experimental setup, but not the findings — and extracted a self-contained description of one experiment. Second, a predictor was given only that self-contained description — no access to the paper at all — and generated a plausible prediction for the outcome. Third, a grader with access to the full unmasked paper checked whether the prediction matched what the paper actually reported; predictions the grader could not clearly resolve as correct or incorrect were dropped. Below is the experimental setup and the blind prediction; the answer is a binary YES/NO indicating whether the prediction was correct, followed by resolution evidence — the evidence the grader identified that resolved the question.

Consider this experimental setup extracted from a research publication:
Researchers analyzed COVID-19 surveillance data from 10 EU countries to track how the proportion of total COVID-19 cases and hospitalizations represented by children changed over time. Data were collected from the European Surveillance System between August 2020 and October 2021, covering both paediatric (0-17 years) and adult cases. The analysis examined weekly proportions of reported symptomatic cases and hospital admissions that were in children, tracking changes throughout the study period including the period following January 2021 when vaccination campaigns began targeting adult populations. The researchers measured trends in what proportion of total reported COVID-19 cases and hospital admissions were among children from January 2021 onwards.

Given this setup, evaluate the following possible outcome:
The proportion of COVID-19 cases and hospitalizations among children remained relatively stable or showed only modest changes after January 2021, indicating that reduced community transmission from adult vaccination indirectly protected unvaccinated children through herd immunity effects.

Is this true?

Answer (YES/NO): NO